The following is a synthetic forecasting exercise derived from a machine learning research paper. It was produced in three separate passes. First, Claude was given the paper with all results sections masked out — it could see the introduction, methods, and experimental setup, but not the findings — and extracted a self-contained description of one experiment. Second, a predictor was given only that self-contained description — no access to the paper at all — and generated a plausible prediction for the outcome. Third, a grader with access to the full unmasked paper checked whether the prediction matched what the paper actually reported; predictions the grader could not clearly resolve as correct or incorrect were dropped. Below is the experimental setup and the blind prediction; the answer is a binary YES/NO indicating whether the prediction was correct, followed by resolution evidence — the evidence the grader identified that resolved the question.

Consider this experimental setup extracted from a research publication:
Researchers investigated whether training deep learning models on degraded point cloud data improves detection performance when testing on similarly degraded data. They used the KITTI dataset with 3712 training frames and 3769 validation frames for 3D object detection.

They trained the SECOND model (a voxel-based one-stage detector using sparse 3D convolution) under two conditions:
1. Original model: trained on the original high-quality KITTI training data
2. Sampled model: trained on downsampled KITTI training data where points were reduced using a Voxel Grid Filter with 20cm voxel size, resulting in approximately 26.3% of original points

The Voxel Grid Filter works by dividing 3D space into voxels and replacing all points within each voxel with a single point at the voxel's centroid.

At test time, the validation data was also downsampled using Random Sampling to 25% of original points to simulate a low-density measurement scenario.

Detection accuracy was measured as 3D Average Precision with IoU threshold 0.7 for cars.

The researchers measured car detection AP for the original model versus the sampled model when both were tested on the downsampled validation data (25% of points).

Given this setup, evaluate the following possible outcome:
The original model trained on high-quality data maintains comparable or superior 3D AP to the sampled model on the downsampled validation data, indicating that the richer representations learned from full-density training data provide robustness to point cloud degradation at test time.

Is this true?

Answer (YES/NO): YES